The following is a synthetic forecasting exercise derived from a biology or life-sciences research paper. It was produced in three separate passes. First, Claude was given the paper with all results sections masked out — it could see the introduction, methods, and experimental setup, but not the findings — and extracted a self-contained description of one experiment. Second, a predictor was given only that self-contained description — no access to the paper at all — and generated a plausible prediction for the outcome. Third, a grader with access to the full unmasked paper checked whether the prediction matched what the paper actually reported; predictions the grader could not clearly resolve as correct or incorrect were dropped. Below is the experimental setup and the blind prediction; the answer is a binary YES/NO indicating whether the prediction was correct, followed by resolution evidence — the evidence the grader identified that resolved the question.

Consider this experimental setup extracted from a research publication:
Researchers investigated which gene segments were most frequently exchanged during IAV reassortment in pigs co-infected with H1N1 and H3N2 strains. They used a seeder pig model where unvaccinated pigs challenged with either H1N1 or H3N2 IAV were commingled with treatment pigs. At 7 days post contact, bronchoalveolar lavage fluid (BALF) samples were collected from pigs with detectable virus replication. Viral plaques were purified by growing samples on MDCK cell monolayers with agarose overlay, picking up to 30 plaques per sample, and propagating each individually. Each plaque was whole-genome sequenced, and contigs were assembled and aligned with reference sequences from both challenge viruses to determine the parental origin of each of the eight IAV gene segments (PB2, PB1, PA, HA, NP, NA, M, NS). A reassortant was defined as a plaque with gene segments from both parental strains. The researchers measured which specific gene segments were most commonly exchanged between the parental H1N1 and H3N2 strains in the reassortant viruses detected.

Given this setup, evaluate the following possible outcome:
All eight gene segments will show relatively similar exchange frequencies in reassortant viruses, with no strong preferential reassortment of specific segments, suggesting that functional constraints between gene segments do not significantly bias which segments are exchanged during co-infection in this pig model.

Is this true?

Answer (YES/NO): NO